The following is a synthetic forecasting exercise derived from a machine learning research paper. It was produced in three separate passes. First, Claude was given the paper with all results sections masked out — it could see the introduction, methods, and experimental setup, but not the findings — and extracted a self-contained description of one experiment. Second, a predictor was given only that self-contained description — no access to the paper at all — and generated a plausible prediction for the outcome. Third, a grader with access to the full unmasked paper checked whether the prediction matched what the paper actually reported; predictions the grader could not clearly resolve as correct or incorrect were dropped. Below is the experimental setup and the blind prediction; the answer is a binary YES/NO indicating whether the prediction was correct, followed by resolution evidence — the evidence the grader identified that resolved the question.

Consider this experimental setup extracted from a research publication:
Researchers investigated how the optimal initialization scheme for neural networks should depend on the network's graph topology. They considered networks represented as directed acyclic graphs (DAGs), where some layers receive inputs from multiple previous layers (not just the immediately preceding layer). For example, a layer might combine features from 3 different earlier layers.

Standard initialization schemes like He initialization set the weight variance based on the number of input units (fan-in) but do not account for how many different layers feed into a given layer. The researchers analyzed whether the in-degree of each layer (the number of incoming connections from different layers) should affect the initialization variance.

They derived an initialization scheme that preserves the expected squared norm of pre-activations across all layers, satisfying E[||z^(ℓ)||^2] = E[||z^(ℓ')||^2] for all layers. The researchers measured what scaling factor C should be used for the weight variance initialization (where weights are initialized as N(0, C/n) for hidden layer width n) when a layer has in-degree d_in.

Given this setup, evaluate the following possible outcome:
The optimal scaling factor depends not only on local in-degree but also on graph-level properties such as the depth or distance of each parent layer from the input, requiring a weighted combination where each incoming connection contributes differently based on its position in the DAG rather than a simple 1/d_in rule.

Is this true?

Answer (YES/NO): NO